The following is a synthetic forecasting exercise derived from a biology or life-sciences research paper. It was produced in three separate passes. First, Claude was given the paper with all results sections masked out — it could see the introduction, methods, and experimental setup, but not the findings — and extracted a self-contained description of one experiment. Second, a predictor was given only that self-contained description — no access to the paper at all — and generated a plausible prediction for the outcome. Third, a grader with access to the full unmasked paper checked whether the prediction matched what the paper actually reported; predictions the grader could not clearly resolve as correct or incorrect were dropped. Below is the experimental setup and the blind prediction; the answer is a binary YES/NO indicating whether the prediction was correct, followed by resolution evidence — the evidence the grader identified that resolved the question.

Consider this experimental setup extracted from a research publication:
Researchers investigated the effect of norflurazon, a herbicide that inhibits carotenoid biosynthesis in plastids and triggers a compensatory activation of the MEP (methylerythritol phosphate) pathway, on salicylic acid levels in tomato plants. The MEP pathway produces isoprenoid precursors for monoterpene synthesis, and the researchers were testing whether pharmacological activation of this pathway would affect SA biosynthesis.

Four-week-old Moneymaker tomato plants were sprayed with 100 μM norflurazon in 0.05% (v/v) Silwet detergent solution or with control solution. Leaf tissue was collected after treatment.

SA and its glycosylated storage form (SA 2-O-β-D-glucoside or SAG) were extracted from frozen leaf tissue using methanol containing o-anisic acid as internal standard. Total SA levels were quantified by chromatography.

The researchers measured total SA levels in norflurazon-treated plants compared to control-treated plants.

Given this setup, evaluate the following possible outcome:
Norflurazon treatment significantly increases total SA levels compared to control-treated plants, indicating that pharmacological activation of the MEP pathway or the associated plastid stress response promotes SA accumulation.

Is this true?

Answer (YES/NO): YES